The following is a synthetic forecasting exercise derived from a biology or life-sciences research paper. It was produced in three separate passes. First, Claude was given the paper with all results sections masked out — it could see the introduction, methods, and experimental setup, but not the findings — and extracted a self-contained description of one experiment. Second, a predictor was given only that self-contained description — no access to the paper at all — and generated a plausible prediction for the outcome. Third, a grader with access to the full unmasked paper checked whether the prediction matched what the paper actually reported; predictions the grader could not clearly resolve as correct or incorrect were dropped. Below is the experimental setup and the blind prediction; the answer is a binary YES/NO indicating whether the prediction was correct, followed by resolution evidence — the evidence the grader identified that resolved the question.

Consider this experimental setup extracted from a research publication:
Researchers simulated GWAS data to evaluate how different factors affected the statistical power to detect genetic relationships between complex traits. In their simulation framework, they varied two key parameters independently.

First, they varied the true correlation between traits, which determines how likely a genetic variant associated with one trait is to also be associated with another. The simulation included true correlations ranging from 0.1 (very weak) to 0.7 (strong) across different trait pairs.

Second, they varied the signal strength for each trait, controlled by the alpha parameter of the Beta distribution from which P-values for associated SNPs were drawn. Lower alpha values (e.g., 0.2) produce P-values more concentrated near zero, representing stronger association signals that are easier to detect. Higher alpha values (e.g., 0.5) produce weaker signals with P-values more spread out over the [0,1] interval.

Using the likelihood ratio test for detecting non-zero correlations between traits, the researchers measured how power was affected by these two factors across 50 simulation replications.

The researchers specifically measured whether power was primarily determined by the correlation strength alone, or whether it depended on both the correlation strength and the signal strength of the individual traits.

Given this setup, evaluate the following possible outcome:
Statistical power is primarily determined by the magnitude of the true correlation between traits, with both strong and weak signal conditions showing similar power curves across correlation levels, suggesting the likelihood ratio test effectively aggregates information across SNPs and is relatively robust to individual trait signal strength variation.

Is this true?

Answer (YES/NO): NO